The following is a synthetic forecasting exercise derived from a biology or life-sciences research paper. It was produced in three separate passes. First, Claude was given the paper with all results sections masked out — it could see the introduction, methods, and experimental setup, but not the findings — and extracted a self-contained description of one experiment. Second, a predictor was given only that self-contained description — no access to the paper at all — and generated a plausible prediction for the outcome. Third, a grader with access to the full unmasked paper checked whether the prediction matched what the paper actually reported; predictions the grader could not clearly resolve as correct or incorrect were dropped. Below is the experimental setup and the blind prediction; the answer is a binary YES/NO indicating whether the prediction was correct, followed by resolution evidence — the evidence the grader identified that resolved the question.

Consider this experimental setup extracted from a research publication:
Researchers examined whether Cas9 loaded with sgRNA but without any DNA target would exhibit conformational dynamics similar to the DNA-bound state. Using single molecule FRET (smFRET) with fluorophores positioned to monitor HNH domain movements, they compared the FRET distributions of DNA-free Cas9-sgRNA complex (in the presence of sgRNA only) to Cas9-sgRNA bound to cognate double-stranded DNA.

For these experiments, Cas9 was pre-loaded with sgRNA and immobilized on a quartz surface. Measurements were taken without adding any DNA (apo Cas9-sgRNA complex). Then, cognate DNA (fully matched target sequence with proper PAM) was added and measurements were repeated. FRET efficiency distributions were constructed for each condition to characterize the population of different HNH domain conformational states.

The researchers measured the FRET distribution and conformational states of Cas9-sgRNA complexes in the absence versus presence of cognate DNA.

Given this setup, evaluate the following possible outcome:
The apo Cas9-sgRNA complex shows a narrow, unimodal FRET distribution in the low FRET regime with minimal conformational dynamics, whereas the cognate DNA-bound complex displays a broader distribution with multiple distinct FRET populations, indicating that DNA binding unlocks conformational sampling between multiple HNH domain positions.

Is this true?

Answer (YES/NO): NO